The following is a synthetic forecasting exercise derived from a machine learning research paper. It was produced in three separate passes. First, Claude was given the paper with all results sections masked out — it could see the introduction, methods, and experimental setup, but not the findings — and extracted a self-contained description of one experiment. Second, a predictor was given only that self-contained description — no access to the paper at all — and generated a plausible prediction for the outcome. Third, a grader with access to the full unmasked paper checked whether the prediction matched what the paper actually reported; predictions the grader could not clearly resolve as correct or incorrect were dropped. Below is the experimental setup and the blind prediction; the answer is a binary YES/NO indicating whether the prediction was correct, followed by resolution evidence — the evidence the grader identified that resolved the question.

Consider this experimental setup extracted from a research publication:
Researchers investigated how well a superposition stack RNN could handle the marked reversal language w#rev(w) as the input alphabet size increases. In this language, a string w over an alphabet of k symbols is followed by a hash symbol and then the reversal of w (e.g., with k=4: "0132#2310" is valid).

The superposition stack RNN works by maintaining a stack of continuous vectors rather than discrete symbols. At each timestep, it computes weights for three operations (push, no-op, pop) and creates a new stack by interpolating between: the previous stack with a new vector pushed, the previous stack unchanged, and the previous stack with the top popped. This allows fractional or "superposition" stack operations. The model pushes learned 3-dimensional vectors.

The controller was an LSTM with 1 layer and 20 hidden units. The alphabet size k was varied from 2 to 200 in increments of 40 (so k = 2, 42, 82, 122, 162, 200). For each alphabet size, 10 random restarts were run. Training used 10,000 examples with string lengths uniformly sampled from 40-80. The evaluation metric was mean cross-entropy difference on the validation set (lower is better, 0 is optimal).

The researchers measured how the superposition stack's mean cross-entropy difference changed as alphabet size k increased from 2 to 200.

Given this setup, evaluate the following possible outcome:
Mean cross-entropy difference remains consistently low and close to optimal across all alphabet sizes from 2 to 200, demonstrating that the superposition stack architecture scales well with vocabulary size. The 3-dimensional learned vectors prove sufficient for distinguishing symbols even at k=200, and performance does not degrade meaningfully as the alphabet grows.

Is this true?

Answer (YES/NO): NO